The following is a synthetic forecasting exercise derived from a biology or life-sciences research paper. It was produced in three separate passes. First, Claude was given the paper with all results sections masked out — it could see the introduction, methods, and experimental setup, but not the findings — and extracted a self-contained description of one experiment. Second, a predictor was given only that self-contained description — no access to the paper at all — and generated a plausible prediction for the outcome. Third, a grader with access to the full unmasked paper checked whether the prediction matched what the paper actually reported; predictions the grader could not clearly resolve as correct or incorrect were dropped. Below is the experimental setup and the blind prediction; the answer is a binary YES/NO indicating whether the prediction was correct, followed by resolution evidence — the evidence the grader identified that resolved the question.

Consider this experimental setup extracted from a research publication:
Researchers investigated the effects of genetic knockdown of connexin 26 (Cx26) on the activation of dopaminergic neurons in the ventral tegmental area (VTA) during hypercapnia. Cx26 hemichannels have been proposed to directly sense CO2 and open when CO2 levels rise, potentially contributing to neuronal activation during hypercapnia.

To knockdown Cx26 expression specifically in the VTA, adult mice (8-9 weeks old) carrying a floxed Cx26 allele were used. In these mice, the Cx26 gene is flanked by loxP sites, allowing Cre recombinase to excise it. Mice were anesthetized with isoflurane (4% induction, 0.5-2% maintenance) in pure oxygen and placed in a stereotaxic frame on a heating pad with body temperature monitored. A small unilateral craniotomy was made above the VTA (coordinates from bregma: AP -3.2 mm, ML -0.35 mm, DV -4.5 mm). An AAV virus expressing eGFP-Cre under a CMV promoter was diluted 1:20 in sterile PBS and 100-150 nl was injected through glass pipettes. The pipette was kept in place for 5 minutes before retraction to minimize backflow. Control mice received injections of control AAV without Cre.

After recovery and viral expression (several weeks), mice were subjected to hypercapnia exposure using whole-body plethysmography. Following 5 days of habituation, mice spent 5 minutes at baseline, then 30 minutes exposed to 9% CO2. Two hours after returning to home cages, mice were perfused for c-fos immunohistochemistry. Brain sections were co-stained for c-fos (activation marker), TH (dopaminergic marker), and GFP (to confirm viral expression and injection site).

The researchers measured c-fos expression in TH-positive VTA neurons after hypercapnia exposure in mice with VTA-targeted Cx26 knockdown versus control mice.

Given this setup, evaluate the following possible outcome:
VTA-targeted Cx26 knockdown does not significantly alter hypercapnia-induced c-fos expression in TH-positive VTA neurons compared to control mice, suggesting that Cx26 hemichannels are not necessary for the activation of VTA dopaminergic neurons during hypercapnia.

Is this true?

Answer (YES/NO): NO